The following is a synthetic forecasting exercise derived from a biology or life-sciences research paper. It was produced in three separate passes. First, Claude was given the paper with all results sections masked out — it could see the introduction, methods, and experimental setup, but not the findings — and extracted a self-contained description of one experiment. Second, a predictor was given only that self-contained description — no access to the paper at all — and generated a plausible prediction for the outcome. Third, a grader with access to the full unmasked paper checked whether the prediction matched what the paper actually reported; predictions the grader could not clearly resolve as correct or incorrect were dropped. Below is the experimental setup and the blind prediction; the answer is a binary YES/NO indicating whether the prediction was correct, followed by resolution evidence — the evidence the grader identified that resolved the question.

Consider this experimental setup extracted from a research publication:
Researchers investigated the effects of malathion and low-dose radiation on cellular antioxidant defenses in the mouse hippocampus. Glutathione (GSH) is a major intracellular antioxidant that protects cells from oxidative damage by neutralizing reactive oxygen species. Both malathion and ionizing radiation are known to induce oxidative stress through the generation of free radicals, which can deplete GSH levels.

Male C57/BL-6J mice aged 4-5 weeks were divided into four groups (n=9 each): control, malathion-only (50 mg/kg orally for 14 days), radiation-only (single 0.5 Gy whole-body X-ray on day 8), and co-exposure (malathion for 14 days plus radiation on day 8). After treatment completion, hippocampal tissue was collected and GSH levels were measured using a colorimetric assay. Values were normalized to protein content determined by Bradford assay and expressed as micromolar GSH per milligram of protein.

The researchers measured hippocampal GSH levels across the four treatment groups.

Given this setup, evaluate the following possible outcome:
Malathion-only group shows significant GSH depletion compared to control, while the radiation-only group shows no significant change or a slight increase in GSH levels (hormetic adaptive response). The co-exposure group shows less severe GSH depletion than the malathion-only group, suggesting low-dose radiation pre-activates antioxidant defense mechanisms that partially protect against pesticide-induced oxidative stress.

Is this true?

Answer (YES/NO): NO